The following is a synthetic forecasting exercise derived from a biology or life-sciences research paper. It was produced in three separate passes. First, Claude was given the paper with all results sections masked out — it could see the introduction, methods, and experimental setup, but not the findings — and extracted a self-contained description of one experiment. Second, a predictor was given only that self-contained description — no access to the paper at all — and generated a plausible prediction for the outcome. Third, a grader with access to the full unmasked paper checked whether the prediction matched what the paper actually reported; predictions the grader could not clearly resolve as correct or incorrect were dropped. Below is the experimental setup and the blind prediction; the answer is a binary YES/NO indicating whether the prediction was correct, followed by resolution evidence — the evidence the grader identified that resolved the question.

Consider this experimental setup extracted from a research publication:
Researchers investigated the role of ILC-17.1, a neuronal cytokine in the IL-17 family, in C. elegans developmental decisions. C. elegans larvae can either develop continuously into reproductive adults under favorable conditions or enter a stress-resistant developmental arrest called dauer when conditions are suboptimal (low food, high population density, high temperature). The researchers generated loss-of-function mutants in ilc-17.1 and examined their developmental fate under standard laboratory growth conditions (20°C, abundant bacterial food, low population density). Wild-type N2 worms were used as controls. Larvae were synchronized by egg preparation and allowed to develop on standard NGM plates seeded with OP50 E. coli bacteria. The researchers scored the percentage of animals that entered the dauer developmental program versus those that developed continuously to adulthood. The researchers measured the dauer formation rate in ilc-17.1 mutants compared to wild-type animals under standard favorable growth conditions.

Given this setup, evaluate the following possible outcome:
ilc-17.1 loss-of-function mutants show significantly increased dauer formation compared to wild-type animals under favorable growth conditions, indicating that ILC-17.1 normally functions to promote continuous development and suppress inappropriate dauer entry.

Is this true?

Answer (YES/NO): YES